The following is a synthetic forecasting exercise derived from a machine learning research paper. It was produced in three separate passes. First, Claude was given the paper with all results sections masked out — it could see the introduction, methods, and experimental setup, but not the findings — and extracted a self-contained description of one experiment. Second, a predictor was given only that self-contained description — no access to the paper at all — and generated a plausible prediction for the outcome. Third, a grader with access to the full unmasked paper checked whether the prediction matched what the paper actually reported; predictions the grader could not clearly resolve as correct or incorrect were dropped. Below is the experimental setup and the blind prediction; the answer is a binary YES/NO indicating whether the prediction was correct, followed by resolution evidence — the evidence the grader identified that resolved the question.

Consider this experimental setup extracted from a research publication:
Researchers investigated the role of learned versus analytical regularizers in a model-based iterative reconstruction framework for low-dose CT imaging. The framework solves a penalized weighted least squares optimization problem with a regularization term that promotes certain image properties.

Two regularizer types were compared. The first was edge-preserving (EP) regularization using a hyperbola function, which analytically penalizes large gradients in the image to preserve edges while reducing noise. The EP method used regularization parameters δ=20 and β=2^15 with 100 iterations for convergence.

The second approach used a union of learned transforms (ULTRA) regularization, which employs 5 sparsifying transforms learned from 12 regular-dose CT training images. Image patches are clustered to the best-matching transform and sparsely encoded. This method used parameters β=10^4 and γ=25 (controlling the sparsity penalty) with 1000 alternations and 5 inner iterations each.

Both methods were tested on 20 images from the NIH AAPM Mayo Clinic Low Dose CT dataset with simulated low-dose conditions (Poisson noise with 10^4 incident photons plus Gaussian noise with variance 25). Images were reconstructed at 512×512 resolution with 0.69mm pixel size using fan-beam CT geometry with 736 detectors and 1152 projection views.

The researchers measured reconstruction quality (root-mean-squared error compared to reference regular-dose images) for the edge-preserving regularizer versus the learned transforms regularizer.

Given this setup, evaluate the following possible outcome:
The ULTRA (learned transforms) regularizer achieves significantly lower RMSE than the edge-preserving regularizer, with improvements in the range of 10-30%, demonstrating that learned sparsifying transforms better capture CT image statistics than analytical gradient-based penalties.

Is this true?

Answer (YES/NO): YES